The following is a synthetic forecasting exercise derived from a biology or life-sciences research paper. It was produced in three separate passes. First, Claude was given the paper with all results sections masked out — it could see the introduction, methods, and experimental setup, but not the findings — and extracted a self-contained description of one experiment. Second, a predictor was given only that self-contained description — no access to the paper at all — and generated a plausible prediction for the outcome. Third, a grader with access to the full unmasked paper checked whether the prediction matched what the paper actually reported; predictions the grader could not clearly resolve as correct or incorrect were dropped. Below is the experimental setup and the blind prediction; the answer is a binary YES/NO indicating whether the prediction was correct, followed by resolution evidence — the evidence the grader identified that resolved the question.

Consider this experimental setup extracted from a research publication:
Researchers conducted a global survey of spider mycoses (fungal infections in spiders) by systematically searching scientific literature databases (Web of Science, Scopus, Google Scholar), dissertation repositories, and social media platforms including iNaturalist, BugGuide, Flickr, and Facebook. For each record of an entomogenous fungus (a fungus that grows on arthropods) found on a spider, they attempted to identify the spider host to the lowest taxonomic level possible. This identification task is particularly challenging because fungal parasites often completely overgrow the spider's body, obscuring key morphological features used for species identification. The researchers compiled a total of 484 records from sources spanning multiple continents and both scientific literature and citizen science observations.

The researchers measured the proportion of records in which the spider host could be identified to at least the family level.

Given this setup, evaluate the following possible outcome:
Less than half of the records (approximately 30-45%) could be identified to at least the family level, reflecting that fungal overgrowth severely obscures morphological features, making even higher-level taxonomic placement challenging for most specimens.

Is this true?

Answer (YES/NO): NO